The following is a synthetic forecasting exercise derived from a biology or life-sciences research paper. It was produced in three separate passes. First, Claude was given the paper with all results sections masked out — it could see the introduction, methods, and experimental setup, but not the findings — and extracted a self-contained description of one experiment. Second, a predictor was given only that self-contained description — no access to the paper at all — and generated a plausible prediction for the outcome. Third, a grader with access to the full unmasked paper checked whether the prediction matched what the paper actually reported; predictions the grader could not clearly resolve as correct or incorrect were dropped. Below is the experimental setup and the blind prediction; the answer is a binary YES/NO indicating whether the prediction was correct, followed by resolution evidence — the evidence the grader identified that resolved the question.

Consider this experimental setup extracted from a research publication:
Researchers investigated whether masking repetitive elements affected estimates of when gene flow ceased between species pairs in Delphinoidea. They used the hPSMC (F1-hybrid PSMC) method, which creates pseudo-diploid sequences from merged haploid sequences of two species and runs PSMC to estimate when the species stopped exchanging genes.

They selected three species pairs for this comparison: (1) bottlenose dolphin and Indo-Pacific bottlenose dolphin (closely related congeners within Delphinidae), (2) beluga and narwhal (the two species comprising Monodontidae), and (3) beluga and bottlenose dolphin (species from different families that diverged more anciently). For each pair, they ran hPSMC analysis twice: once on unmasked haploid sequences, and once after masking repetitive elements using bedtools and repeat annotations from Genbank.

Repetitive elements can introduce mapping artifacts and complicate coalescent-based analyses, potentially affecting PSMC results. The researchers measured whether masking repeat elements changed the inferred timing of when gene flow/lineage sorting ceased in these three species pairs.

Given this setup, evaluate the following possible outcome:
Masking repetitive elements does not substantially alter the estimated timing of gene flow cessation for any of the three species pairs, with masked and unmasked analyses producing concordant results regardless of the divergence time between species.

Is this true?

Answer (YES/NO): YES